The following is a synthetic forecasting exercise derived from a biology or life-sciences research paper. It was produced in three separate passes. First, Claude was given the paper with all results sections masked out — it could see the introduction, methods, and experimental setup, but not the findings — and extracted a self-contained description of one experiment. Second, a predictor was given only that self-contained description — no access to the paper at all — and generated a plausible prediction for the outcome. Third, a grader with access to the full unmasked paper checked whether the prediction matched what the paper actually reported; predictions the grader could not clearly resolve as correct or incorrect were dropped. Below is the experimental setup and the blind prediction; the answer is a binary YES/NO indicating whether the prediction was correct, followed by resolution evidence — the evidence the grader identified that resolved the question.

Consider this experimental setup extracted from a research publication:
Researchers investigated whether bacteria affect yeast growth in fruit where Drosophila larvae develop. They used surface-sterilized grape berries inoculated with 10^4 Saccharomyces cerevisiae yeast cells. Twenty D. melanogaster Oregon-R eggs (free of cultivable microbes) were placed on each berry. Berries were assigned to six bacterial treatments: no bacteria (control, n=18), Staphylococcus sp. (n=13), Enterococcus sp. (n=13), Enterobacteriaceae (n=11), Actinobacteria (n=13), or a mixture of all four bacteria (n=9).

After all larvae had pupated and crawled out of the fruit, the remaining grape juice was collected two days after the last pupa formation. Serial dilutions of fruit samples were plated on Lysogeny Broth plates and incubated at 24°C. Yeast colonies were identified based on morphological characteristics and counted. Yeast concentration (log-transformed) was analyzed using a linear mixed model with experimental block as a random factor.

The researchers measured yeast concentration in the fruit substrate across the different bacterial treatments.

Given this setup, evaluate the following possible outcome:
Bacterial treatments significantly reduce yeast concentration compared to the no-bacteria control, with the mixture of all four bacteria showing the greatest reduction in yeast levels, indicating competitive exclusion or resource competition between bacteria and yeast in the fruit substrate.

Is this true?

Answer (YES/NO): NO